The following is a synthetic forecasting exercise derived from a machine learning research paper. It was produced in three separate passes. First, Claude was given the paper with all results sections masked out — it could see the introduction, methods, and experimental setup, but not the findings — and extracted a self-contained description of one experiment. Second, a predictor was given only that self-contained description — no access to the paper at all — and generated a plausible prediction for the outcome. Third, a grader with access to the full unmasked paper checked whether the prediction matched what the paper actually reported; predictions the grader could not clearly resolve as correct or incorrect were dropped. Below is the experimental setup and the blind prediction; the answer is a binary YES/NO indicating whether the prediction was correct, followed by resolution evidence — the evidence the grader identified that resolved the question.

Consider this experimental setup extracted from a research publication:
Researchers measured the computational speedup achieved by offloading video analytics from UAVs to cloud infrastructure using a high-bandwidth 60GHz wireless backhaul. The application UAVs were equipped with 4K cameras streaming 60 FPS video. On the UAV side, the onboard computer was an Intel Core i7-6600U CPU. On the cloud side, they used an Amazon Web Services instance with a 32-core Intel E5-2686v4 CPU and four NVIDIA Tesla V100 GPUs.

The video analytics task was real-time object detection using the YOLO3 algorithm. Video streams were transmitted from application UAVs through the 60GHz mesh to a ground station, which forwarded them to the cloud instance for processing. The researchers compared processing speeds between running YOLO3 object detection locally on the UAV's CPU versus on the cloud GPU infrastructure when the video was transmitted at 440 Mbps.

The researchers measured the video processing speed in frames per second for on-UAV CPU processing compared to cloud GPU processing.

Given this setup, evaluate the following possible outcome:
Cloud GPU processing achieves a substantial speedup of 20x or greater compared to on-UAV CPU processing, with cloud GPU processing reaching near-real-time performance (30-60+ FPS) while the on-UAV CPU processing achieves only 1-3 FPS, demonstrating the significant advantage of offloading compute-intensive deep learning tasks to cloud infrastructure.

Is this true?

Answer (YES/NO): NO